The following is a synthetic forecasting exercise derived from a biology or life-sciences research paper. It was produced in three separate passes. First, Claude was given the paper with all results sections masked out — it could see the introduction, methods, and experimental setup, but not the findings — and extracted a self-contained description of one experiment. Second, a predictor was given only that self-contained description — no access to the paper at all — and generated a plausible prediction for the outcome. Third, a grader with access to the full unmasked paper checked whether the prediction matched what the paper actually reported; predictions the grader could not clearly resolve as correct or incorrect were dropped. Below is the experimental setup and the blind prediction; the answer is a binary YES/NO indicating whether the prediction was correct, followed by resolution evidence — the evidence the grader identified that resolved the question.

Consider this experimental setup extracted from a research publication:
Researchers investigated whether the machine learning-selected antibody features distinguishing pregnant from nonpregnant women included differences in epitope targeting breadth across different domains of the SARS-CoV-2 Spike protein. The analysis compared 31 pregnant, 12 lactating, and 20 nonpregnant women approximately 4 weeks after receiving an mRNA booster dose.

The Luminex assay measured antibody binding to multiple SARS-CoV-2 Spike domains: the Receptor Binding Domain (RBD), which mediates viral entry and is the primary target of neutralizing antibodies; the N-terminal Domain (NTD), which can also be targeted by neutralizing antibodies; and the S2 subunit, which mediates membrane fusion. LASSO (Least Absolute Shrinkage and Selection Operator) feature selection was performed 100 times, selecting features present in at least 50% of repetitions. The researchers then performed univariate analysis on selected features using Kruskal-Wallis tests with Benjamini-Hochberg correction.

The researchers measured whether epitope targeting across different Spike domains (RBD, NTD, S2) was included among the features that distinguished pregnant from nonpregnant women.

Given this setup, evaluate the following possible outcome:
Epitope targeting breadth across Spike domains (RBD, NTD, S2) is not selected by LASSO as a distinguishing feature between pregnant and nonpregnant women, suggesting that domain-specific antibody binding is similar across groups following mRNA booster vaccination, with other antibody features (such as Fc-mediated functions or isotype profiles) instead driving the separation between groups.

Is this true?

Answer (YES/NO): NO